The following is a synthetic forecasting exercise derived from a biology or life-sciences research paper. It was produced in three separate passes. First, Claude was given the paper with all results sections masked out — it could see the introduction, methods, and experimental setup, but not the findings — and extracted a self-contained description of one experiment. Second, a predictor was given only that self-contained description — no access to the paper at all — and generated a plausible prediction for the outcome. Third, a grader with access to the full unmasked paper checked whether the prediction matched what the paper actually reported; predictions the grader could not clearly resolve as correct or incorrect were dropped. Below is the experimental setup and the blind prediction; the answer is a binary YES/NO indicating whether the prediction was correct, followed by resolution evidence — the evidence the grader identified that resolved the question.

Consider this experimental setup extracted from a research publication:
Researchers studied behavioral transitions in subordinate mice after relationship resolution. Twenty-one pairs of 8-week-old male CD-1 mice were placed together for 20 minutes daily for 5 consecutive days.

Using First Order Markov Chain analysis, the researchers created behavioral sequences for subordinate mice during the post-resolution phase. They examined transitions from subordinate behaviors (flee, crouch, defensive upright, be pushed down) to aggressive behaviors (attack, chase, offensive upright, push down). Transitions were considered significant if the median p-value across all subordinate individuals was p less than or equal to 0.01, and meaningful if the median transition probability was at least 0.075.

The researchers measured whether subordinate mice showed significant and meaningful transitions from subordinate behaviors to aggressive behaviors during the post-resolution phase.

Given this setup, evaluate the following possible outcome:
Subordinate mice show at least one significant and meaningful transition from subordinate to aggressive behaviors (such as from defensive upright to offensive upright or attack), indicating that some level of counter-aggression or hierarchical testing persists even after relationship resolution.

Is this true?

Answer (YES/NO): NO